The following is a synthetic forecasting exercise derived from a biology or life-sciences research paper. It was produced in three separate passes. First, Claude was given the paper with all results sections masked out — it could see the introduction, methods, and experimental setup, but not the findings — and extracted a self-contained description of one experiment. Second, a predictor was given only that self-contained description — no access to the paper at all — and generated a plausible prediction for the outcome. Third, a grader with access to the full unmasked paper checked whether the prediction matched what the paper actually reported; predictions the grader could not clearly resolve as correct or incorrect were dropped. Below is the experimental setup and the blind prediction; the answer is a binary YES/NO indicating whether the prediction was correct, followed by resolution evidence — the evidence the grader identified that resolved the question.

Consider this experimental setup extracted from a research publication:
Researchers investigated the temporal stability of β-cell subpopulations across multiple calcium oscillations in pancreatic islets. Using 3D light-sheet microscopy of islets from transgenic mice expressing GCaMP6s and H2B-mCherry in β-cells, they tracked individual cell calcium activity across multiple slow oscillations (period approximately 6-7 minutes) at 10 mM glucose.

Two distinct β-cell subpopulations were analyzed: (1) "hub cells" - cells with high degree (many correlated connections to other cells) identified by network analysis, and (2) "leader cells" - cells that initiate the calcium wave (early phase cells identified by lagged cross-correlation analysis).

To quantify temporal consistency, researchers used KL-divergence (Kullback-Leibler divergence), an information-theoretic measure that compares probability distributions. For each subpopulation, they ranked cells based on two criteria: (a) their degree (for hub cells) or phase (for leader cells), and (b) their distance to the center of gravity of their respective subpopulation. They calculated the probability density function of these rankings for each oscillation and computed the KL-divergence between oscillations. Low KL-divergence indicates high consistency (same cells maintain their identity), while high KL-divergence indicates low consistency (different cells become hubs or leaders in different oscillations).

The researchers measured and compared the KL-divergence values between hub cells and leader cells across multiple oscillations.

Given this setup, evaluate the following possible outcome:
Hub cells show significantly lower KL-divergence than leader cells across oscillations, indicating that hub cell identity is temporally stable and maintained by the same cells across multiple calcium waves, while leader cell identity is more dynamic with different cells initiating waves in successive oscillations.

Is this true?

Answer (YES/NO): NO